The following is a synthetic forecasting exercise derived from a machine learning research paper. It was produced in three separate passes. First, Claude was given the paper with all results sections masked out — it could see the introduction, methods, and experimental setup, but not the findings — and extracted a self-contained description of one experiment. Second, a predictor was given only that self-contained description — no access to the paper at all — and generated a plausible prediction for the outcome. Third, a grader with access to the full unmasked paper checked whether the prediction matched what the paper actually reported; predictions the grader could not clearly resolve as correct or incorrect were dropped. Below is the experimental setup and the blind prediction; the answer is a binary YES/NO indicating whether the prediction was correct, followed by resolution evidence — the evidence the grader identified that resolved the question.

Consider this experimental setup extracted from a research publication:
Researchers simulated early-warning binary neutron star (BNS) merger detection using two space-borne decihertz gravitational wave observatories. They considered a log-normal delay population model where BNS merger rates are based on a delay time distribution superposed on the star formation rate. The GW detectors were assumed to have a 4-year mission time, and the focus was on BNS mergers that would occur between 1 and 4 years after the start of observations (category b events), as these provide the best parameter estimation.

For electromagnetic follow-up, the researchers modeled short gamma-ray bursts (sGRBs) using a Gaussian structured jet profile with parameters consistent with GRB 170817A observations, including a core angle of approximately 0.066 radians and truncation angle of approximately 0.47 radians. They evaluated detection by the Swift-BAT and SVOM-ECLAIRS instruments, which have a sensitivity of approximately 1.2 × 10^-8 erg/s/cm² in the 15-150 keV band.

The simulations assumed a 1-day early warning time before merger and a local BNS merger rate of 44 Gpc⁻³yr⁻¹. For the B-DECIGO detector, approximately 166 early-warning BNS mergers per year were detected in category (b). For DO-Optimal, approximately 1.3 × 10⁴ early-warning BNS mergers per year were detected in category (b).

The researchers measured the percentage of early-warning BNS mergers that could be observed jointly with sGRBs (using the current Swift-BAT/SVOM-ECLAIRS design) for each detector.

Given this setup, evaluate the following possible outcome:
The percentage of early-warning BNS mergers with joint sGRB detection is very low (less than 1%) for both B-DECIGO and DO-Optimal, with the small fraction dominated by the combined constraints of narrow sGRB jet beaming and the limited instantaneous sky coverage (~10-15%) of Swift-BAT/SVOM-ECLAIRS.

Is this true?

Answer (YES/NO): NO